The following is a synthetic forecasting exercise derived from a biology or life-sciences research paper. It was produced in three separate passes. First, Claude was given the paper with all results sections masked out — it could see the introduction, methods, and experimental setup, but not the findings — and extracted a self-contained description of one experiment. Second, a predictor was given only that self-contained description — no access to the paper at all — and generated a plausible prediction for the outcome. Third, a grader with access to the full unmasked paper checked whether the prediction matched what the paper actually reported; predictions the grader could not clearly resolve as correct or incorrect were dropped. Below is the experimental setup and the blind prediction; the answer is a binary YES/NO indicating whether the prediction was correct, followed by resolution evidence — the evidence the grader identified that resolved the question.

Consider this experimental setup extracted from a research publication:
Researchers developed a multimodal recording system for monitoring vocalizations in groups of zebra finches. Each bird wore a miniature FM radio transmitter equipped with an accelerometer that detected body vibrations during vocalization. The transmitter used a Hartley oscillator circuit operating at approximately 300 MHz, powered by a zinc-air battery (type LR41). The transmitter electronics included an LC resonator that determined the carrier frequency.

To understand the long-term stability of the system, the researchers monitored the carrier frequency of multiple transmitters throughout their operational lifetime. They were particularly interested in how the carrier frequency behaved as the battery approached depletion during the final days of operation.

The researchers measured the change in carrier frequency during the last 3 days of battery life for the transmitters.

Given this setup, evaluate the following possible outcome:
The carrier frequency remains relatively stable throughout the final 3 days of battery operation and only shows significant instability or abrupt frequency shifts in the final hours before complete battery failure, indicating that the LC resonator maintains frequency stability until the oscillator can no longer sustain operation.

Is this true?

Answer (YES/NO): NO